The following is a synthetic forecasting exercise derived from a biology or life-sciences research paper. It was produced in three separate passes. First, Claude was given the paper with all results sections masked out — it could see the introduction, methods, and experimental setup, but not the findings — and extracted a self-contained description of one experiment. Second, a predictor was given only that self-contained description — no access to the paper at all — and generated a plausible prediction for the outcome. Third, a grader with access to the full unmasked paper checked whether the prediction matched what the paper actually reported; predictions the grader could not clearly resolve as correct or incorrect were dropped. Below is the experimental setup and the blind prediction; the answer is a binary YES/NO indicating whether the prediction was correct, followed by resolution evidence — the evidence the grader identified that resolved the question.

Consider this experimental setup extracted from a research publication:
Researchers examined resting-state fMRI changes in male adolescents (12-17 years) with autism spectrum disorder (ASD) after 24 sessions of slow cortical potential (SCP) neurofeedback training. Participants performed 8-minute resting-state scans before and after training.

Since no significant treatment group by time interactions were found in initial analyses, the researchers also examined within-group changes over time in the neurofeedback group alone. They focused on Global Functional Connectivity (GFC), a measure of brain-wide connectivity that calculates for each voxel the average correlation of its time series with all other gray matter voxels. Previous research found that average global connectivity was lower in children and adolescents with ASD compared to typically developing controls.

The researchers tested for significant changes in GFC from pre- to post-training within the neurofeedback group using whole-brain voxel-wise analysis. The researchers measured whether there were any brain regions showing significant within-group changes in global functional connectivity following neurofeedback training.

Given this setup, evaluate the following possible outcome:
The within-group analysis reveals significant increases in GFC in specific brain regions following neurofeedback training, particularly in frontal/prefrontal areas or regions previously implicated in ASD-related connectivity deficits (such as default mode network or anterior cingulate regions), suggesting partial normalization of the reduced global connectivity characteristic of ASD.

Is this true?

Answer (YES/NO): NO